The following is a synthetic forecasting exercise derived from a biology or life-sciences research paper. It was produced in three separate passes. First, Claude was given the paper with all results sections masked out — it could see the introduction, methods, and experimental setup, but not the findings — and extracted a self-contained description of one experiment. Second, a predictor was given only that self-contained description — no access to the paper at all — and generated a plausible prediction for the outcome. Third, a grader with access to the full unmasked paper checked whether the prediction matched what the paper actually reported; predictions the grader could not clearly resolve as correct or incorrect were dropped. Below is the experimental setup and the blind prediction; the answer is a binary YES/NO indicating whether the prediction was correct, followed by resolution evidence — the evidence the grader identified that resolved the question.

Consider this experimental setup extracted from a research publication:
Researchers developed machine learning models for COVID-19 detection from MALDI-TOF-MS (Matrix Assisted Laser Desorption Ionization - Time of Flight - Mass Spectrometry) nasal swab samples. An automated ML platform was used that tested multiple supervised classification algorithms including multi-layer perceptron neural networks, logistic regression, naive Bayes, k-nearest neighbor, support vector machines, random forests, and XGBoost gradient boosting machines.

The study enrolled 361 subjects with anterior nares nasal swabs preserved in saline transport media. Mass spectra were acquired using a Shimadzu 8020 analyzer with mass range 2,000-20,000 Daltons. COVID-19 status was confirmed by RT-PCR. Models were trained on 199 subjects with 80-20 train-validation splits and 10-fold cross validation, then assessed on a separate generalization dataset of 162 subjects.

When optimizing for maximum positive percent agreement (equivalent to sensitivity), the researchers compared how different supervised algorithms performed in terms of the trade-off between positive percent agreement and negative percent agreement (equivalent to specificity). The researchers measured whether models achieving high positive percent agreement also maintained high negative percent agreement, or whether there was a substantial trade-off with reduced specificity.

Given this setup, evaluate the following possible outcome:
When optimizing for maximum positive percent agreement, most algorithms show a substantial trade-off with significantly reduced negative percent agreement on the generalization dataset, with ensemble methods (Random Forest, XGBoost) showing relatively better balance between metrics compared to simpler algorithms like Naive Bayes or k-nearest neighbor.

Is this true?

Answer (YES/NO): NO